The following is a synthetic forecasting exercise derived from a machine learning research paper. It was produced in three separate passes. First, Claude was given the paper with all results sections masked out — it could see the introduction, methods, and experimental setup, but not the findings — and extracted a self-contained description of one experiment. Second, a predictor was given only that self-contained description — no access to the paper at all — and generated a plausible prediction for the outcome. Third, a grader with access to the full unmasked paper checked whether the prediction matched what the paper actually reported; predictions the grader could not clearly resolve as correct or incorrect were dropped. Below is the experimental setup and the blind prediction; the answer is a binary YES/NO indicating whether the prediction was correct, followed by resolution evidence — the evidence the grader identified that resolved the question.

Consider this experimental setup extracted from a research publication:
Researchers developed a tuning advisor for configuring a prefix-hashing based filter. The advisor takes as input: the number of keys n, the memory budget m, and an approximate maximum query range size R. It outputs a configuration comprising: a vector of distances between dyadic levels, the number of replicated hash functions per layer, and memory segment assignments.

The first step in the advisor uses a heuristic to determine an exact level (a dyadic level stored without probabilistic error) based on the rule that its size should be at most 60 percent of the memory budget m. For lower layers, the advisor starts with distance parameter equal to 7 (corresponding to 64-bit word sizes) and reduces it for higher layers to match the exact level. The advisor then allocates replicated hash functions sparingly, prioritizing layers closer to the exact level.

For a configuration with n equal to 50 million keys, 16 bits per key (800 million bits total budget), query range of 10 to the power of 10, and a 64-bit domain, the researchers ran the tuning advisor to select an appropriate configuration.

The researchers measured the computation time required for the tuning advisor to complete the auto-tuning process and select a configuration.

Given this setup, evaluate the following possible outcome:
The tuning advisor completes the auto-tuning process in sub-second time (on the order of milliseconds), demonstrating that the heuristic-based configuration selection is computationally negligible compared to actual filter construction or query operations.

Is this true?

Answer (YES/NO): YES